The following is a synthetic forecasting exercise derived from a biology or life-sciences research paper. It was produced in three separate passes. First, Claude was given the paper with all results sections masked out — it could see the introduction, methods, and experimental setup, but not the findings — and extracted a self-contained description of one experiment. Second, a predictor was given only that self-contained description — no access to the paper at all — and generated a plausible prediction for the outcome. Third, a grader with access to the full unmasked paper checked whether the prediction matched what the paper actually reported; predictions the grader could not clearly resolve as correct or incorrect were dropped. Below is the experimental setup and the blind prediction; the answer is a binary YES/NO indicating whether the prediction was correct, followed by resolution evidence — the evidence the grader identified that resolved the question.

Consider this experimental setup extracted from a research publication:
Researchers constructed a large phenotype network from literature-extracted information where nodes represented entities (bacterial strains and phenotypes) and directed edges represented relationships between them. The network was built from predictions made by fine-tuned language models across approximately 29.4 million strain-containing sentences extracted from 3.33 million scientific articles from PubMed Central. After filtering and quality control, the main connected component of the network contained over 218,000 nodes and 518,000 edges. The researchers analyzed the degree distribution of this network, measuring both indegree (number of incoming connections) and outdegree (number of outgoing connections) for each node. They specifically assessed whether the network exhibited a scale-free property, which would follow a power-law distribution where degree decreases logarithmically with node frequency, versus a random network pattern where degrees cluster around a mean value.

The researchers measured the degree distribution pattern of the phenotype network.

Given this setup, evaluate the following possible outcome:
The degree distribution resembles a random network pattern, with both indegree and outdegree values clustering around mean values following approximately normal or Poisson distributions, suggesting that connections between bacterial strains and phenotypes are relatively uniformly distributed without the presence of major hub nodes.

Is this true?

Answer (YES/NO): NO